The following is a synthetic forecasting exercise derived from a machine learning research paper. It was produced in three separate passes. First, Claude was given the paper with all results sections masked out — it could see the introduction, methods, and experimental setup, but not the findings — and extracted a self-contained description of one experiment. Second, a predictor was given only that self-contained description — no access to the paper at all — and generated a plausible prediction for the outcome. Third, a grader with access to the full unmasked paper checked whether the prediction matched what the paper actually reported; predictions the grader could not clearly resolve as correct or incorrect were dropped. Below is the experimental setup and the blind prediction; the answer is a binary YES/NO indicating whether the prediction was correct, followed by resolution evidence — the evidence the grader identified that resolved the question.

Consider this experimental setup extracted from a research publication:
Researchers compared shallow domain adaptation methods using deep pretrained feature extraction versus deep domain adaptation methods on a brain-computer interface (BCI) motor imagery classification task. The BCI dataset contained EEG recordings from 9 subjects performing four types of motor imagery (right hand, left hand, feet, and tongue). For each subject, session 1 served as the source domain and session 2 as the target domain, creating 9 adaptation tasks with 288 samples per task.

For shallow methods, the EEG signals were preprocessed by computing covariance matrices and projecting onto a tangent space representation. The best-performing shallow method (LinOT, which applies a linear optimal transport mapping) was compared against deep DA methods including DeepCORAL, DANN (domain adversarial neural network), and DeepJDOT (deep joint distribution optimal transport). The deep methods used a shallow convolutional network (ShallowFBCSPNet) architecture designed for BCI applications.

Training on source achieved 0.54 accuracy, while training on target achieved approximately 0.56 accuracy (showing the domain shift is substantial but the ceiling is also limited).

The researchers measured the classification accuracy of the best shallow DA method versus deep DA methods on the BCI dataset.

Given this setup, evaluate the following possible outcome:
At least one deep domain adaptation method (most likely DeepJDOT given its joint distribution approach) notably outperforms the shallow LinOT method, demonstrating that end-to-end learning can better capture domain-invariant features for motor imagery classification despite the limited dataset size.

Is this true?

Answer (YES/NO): NO